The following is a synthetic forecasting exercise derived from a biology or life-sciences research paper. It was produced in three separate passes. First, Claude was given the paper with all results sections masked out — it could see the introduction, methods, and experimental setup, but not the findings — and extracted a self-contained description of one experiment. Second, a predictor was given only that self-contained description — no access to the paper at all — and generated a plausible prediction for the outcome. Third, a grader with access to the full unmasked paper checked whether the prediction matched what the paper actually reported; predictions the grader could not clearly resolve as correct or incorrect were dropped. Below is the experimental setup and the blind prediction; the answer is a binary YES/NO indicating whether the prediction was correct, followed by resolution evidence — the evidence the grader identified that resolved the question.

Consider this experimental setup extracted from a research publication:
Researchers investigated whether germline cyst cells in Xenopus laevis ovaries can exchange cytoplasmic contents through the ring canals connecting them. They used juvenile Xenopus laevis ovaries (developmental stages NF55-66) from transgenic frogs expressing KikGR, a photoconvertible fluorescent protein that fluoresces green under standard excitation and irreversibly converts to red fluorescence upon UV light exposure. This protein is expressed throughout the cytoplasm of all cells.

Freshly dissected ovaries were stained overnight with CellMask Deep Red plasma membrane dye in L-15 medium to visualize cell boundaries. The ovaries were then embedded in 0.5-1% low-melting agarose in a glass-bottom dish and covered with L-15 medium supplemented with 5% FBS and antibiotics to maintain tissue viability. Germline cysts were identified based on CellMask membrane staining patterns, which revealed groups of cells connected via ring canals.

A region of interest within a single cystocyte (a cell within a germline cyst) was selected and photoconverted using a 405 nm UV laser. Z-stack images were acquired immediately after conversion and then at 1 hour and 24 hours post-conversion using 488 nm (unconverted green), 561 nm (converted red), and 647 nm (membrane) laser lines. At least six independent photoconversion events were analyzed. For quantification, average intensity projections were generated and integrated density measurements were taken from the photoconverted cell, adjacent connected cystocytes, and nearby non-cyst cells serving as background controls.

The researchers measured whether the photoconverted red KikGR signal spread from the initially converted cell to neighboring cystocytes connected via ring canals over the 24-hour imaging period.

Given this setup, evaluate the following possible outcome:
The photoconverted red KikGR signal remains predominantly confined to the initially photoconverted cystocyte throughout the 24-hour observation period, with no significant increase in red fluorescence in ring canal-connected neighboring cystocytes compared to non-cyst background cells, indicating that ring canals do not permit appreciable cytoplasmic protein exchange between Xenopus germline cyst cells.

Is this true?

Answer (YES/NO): YES